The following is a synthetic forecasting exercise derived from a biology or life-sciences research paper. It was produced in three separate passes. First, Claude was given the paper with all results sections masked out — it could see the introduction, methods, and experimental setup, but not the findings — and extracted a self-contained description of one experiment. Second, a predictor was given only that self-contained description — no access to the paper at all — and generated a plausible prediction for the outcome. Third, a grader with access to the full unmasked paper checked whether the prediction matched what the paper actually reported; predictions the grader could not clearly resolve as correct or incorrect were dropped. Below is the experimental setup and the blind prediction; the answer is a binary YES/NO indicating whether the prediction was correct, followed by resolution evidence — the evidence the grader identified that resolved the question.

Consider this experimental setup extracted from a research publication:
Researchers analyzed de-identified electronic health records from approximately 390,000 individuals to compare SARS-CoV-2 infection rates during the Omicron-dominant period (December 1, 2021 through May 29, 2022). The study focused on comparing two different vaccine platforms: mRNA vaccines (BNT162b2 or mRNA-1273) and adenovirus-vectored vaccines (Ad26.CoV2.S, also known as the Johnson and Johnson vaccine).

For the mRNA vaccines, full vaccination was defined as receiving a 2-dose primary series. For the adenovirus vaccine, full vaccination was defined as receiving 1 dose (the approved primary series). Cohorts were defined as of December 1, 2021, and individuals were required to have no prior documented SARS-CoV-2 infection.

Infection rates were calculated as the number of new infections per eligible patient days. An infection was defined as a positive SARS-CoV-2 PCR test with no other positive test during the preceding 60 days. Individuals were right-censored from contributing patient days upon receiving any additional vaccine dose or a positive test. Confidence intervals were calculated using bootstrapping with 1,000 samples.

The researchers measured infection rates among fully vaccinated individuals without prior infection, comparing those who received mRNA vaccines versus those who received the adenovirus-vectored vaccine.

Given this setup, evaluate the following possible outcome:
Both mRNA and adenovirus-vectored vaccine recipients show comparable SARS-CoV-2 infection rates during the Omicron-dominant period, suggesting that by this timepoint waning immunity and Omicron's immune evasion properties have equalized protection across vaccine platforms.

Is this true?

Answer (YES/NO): YES